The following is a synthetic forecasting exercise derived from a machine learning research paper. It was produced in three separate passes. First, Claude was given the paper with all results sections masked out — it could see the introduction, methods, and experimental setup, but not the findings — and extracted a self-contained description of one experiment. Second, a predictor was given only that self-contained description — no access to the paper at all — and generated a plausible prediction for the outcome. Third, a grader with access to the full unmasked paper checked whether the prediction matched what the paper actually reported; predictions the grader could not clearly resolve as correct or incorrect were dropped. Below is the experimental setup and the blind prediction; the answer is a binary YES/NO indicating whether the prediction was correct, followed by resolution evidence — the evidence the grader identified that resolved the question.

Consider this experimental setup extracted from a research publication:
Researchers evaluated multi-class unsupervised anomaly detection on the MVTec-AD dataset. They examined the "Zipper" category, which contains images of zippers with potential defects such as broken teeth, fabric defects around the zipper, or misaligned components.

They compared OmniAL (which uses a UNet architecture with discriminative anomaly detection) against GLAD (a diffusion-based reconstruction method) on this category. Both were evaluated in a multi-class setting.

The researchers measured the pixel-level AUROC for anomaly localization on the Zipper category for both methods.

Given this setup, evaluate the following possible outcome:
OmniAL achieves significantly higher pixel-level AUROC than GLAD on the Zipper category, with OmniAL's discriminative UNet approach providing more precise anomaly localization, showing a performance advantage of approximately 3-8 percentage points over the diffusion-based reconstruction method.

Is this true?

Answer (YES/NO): YES